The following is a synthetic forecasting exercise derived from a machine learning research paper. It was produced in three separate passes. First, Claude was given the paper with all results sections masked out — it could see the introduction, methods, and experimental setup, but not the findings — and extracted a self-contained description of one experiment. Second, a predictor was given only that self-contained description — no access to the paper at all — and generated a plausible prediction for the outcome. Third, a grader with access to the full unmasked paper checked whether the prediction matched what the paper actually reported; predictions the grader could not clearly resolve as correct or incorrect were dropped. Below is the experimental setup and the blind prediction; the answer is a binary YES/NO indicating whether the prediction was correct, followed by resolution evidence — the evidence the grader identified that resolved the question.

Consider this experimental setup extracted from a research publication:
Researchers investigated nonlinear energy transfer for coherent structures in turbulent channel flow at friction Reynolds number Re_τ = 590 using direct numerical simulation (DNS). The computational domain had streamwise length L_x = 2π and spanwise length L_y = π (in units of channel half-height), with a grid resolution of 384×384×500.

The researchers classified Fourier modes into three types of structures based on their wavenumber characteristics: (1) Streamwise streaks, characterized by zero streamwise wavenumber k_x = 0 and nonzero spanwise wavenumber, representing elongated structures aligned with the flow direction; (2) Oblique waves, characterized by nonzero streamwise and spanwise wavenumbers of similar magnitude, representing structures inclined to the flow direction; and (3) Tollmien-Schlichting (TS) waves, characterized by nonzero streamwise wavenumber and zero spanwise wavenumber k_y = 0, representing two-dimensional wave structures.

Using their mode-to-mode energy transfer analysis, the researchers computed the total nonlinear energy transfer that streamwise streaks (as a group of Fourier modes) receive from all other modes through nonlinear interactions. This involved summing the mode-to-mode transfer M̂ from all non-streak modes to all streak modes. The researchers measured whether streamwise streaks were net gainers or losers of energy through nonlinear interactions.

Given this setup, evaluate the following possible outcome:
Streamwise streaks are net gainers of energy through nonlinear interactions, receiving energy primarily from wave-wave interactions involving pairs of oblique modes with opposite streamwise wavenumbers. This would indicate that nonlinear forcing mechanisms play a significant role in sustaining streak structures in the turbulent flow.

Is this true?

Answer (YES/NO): NO